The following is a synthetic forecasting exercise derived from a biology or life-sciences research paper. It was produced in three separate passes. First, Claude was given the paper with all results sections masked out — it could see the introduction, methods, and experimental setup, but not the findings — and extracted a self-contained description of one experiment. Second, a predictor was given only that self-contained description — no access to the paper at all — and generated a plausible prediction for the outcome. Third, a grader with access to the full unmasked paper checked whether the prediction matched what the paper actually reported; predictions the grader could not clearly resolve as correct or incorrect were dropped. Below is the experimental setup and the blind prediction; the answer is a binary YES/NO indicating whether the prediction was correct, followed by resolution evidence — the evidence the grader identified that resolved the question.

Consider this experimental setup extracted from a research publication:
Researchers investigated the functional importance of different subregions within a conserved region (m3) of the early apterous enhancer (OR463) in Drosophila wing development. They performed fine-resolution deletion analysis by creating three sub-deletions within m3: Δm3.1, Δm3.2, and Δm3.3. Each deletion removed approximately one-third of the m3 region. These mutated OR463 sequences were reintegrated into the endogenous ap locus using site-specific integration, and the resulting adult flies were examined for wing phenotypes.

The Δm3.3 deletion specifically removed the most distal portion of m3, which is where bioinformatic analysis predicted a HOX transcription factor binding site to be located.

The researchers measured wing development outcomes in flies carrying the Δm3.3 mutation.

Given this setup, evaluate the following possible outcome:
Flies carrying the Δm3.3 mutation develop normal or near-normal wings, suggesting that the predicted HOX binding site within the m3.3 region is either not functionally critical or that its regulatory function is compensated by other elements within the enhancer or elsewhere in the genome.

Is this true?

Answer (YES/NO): NO